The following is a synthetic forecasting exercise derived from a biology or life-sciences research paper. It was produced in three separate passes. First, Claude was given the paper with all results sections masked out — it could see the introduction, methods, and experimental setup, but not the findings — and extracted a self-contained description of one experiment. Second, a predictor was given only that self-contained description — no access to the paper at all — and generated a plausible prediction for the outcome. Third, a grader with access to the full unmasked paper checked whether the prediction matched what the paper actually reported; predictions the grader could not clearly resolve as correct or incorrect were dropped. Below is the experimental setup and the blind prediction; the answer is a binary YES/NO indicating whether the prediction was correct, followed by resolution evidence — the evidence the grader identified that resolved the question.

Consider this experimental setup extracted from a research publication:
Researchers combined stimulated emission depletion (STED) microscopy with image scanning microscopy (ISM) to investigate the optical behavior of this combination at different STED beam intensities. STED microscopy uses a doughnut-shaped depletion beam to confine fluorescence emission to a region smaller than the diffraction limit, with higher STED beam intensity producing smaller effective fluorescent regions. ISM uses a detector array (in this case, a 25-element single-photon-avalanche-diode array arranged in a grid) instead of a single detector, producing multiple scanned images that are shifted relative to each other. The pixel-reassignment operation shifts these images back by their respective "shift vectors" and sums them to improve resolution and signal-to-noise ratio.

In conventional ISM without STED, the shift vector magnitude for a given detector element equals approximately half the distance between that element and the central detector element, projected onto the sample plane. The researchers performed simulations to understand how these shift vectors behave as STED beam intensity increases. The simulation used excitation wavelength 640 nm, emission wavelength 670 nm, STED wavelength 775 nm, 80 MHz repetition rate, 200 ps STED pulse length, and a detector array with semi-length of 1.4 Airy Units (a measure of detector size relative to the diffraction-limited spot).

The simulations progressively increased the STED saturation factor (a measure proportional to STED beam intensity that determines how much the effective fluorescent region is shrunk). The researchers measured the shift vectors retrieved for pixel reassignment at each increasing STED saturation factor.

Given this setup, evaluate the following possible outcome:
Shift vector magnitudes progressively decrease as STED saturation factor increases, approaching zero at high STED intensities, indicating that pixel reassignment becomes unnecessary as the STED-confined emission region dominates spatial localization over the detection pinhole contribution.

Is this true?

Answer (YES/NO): YES